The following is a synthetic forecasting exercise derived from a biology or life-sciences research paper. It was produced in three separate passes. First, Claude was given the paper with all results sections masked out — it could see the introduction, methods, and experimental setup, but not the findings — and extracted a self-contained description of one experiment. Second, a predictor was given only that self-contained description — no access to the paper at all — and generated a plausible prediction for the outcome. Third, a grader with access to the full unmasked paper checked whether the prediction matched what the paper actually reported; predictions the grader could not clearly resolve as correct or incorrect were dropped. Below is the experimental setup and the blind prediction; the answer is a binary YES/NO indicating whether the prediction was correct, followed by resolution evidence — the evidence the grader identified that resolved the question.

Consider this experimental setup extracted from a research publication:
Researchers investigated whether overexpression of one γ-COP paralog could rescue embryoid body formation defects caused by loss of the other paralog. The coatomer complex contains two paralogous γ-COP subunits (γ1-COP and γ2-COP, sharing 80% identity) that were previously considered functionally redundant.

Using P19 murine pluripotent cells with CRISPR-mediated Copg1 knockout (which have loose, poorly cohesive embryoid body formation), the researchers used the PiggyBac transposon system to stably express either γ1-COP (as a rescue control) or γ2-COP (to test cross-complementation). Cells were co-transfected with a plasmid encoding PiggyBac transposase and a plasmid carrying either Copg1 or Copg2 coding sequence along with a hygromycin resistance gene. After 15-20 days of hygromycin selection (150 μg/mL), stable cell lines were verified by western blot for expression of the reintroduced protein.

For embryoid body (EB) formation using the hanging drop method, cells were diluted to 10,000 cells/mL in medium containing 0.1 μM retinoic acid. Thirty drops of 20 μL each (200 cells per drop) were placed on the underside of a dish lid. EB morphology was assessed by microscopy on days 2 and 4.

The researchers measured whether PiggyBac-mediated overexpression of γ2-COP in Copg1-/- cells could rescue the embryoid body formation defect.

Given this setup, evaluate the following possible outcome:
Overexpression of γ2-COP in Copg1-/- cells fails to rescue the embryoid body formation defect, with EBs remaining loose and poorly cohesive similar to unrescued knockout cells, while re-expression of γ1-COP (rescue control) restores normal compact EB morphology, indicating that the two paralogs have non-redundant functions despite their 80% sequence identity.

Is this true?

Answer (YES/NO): NO